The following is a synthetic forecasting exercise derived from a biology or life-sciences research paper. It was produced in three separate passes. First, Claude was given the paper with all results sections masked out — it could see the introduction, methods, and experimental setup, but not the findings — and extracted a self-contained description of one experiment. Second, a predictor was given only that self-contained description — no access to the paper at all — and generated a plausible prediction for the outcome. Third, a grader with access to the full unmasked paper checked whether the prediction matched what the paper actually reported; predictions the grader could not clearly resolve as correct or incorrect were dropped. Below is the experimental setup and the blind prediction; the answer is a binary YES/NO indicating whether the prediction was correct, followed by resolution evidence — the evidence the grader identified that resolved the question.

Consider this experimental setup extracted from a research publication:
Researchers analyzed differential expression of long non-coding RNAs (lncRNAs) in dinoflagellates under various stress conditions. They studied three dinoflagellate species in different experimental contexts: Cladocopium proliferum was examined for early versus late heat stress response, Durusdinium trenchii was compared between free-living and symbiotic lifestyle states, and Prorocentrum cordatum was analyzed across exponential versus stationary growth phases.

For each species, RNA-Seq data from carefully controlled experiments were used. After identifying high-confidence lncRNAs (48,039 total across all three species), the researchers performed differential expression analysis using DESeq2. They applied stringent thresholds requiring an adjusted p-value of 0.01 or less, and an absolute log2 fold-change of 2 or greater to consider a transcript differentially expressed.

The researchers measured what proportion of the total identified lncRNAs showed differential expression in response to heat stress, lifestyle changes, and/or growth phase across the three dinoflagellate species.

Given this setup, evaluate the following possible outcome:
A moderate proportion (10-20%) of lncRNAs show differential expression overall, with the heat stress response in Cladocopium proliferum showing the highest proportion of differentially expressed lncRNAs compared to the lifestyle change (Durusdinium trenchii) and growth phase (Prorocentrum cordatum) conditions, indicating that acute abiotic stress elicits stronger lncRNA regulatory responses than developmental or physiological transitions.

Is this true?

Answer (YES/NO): NO